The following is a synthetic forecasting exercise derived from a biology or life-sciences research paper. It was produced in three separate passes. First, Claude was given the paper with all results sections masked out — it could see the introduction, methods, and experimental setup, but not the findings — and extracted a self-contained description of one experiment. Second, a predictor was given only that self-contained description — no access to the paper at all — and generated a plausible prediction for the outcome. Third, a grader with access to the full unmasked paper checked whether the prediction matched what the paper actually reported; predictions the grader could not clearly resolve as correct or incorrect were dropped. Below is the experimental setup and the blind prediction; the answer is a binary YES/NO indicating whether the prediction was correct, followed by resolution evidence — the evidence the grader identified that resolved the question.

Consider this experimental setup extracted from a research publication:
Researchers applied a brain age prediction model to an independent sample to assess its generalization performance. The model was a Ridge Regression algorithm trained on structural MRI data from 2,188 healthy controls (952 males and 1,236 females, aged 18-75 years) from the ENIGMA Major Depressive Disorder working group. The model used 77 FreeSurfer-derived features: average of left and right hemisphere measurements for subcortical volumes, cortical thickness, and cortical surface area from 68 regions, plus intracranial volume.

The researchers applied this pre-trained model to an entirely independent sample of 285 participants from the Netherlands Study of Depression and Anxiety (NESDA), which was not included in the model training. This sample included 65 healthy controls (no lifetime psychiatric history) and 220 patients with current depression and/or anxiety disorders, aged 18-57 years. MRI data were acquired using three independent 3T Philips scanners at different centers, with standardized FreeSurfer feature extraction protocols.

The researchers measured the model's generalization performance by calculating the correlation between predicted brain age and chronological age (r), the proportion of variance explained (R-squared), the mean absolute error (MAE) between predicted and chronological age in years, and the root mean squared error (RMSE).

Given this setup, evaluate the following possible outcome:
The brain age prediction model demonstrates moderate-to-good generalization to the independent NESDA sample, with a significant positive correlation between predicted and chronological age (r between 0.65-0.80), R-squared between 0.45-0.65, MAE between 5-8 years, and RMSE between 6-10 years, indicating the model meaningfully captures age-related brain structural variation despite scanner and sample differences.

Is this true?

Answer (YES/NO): NO